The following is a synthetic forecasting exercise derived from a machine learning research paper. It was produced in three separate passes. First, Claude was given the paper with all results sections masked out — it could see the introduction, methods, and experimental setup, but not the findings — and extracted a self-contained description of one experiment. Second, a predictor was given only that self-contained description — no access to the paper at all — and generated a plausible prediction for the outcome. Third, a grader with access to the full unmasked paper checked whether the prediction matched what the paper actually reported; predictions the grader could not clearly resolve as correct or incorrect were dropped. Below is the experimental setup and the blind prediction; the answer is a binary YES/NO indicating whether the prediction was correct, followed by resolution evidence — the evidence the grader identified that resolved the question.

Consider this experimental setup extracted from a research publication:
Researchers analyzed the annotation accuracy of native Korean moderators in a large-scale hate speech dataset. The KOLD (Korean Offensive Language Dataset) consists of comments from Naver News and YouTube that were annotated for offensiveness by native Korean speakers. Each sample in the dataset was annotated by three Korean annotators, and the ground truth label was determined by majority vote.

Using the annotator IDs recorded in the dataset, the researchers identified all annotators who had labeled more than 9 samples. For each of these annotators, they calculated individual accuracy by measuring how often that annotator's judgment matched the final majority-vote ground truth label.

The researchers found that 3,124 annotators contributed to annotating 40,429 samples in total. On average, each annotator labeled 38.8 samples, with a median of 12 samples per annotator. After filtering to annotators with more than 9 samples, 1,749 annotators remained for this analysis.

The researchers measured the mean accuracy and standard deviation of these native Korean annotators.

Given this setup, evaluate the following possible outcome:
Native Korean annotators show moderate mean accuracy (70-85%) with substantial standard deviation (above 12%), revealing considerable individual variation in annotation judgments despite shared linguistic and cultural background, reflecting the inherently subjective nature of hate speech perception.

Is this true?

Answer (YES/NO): NO